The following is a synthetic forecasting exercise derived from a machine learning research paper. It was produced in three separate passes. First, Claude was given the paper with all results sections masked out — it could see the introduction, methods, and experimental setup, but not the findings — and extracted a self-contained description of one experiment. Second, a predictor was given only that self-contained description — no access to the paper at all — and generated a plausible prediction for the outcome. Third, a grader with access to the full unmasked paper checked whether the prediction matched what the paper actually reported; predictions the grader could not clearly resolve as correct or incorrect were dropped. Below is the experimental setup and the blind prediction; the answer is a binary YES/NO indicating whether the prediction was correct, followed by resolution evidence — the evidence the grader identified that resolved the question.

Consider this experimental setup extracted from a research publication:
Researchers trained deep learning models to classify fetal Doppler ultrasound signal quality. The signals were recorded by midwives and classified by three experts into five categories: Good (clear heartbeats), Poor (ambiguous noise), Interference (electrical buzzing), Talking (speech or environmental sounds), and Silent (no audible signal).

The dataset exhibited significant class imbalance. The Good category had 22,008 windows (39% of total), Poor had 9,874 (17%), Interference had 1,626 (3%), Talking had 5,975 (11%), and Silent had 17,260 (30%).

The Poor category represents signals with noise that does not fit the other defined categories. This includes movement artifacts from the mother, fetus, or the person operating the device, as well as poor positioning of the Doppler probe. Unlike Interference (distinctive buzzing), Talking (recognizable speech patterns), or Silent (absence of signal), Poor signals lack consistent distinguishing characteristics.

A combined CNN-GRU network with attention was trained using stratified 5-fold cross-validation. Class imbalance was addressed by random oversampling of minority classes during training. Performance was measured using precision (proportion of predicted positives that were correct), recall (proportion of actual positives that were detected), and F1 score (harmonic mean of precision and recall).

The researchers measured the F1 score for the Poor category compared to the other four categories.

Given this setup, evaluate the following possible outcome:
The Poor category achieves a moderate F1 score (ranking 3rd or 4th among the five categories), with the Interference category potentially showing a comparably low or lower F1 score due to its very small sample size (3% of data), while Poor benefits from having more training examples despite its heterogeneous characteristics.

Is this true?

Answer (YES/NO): YES